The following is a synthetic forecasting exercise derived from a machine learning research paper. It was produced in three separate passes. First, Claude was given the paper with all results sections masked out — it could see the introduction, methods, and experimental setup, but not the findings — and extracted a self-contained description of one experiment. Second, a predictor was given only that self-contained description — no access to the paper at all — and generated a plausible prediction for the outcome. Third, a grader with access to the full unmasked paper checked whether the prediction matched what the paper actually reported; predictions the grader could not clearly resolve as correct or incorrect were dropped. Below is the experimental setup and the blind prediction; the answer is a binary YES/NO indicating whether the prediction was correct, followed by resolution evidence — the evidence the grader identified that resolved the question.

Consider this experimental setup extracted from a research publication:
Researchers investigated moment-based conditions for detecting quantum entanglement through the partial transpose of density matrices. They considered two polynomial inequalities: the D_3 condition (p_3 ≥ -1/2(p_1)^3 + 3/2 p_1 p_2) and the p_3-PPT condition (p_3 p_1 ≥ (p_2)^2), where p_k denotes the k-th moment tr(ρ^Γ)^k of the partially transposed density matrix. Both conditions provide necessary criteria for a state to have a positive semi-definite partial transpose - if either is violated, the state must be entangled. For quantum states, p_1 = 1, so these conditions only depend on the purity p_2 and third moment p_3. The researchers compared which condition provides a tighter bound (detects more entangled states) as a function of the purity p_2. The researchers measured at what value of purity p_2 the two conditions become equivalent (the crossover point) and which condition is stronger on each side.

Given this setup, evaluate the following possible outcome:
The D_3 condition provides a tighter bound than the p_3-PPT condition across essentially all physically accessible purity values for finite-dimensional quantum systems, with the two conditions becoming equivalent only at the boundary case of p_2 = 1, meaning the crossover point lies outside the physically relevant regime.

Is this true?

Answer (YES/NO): NO